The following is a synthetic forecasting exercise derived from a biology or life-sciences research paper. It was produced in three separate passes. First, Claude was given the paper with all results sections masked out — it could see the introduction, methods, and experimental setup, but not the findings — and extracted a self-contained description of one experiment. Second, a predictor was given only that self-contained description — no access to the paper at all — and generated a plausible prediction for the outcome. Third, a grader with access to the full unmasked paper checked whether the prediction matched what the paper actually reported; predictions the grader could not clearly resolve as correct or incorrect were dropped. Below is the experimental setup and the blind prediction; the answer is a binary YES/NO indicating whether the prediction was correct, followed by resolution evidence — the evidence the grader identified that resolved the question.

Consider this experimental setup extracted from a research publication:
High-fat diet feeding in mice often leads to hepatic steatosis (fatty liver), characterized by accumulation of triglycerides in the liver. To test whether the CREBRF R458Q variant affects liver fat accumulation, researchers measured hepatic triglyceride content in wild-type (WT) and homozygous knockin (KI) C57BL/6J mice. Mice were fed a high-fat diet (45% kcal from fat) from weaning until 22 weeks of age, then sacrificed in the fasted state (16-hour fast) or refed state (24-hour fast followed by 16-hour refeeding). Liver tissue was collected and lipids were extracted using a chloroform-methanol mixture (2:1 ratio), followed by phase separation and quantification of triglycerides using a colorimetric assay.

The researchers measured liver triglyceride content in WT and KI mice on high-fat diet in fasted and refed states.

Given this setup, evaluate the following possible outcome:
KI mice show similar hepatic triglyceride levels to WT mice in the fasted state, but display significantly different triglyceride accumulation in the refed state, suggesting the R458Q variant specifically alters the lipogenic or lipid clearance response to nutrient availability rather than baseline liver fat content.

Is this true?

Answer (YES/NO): NO